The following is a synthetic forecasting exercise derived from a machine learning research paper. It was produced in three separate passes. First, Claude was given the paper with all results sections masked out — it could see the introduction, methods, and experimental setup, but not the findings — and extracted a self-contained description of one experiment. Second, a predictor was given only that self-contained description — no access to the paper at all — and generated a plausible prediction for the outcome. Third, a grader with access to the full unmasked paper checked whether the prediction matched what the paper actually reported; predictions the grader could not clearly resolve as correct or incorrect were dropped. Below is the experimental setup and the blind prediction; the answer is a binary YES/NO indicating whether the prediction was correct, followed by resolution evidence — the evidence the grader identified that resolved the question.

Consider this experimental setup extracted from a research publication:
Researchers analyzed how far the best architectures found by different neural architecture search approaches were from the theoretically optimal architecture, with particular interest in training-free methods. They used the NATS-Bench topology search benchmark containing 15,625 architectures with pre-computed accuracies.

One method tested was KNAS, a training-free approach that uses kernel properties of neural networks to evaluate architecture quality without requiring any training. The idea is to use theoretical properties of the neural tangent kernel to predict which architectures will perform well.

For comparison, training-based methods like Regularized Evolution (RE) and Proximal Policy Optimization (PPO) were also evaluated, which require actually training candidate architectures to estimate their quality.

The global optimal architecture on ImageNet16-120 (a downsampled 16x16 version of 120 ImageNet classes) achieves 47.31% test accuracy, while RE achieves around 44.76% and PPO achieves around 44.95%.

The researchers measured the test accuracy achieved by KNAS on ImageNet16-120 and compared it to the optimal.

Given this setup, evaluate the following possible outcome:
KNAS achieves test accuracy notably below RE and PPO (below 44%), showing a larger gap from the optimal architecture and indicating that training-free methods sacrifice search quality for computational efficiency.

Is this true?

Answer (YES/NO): YES